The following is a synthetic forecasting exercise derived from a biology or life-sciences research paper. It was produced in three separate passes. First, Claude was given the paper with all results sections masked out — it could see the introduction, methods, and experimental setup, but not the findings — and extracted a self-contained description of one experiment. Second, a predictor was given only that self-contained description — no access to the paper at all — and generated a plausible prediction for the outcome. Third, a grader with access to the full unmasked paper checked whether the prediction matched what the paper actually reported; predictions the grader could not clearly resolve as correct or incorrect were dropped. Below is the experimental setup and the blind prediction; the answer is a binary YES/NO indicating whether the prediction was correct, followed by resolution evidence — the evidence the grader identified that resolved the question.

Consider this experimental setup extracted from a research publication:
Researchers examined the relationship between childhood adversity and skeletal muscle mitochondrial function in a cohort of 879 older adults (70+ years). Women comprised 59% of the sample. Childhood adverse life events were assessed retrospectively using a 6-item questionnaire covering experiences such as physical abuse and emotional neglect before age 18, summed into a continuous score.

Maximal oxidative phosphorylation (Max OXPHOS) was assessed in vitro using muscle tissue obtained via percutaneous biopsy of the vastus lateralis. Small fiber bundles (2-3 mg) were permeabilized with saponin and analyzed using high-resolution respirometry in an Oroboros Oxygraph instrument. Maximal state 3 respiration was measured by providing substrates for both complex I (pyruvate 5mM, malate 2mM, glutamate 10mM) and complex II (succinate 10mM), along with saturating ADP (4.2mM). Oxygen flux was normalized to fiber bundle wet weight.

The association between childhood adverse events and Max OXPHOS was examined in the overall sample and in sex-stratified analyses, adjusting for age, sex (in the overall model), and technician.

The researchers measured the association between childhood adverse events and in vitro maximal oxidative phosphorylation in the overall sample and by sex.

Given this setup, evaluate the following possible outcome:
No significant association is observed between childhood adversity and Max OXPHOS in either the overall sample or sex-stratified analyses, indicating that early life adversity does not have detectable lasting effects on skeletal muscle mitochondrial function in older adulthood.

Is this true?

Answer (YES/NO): NO